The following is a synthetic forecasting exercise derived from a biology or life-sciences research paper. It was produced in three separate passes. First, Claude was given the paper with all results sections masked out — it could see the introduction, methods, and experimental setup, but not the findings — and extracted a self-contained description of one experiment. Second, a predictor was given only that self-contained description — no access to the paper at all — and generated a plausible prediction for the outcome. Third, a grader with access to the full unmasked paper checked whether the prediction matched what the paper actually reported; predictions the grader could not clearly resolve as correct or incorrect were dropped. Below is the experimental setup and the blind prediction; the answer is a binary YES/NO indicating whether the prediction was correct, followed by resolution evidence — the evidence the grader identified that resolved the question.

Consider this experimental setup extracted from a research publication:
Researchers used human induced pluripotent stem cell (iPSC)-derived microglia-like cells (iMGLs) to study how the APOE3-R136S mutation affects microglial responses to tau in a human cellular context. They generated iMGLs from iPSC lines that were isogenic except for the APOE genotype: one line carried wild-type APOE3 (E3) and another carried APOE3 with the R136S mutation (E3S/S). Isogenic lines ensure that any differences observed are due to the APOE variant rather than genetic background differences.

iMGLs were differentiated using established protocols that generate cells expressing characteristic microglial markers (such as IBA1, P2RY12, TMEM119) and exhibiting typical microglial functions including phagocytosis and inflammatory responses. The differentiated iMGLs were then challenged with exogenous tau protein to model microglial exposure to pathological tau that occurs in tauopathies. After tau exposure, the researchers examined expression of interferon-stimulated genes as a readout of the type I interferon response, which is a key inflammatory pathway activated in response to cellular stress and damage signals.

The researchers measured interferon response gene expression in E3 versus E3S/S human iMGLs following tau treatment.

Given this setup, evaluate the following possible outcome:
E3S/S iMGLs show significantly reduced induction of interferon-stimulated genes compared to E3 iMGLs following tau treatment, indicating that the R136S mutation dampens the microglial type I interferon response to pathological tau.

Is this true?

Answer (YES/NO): YES